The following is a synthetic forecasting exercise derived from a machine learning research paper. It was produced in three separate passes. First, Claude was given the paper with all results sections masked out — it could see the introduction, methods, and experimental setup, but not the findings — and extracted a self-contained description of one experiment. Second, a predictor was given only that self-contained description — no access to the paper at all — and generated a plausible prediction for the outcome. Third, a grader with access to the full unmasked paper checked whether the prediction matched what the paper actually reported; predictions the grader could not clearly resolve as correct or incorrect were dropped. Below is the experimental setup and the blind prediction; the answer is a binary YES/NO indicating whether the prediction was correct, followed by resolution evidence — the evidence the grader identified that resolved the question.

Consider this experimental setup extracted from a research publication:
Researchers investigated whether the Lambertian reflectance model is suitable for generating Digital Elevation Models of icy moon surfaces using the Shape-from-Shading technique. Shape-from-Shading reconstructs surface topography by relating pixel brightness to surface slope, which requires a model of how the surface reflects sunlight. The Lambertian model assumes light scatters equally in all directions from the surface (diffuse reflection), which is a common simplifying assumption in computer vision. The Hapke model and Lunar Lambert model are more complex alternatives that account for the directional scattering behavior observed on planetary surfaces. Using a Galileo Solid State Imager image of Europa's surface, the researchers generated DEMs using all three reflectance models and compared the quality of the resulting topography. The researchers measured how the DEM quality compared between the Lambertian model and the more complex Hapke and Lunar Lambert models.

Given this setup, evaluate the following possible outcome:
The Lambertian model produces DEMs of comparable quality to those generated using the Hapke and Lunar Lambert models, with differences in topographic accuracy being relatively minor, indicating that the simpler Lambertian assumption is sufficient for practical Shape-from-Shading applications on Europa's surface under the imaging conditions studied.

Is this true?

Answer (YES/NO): NO